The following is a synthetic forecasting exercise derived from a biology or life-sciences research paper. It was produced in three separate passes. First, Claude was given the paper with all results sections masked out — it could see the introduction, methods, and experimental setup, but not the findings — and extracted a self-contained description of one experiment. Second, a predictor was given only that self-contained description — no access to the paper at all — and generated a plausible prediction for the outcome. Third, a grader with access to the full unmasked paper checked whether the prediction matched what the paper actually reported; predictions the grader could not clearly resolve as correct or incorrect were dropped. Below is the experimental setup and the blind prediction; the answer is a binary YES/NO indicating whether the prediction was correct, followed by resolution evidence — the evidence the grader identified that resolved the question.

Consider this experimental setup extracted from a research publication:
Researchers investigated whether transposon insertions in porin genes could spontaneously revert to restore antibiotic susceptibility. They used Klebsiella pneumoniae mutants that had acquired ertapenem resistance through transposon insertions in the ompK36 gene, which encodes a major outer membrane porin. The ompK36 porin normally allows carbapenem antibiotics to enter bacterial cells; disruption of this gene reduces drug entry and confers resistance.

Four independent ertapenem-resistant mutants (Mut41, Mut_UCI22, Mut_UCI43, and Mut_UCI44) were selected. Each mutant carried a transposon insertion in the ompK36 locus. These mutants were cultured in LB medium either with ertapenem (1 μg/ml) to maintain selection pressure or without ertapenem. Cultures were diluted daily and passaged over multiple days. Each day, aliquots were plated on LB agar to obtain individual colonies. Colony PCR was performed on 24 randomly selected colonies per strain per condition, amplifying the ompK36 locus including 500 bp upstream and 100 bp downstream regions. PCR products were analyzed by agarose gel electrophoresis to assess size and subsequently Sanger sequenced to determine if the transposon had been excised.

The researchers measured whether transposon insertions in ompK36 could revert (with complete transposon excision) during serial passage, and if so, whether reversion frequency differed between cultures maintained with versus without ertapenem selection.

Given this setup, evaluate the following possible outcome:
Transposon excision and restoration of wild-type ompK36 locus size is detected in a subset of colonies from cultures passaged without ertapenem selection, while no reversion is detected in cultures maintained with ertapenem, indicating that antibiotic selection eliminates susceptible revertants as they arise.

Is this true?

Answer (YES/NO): YES